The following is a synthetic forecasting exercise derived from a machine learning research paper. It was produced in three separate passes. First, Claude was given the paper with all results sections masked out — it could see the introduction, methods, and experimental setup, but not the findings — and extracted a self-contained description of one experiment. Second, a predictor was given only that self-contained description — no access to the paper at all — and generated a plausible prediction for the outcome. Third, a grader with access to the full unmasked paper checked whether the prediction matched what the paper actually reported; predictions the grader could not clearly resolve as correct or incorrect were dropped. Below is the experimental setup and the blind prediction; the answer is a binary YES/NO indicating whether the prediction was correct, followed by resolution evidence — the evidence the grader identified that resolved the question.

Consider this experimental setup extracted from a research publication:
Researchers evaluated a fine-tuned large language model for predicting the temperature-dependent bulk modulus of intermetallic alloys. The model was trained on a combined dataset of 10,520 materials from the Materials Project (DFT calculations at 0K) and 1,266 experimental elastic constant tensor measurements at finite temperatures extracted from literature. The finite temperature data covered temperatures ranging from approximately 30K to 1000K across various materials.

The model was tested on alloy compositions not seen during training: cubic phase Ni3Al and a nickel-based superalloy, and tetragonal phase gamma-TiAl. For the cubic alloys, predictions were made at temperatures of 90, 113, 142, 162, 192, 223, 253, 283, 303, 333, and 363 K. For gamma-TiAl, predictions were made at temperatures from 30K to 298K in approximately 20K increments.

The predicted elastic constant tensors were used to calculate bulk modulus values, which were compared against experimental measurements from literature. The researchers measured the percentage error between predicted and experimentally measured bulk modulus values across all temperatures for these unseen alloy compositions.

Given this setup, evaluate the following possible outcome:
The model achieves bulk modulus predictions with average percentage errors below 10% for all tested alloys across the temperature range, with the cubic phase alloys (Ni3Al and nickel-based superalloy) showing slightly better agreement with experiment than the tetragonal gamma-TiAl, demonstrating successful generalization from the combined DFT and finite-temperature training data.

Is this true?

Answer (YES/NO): NO